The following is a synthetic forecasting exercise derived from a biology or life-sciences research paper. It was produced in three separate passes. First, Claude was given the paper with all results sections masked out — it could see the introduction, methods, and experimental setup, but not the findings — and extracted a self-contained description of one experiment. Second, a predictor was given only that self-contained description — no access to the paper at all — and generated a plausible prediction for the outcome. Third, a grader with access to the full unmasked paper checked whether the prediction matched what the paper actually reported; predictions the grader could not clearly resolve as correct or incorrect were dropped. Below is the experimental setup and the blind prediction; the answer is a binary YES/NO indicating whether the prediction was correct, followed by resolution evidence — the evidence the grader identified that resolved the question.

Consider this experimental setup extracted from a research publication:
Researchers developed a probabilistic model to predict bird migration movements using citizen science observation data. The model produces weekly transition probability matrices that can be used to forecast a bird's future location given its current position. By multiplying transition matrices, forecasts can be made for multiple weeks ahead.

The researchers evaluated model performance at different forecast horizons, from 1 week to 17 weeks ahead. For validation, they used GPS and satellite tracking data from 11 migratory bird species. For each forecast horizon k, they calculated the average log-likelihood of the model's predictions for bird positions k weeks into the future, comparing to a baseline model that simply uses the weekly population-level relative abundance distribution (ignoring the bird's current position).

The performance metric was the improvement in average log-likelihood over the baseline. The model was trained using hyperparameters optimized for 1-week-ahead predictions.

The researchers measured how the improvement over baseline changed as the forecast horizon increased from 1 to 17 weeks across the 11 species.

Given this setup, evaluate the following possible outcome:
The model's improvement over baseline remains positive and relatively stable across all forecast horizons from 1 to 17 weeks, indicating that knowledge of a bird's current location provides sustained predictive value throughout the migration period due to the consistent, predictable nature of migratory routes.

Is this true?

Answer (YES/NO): NO